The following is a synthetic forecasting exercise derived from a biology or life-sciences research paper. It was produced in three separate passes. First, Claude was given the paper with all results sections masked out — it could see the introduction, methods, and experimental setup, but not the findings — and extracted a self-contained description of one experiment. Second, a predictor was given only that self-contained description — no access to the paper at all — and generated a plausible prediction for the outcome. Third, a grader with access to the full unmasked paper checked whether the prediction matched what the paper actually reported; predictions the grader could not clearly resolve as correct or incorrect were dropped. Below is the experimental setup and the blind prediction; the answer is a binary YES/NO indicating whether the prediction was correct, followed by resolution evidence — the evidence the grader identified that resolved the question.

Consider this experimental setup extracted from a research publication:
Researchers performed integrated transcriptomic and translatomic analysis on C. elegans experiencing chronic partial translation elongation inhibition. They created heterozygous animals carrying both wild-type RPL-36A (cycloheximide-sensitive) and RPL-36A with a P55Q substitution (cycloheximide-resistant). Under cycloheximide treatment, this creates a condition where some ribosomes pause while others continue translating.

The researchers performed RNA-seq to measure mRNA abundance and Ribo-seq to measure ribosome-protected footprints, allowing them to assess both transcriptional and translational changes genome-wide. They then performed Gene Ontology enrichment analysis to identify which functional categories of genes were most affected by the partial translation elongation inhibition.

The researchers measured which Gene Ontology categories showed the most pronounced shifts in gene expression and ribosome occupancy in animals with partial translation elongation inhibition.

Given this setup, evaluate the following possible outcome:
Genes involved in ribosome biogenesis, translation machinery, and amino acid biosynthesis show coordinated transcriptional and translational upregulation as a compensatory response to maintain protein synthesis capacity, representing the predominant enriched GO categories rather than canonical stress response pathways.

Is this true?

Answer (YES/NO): NO